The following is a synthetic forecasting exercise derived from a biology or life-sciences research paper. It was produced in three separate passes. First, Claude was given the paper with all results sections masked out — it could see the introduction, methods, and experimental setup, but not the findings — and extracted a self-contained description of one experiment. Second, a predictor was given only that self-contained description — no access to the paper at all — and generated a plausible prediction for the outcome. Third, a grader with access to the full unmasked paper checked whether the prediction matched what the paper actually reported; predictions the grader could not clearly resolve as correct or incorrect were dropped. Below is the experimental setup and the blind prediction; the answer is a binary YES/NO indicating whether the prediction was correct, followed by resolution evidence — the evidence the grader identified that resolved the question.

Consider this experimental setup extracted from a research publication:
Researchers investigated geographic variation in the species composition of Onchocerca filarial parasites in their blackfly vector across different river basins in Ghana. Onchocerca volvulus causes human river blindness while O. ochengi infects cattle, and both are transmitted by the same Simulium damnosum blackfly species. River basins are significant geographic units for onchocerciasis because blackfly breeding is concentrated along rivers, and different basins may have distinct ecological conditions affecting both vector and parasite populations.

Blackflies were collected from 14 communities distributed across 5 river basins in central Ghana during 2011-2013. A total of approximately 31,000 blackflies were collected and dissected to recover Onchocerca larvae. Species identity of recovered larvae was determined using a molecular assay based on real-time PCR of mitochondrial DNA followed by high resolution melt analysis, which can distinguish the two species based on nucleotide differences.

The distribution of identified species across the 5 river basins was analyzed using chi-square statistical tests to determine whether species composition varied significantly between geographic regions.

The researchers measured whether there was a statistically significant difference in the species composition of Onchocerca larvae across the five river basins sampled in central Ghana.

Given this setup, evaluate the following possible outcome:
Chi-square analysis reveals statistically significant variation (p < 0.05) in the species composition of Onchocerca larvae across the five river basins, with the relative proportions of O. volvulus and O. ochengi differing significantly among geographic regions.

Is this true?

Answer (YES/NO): YES